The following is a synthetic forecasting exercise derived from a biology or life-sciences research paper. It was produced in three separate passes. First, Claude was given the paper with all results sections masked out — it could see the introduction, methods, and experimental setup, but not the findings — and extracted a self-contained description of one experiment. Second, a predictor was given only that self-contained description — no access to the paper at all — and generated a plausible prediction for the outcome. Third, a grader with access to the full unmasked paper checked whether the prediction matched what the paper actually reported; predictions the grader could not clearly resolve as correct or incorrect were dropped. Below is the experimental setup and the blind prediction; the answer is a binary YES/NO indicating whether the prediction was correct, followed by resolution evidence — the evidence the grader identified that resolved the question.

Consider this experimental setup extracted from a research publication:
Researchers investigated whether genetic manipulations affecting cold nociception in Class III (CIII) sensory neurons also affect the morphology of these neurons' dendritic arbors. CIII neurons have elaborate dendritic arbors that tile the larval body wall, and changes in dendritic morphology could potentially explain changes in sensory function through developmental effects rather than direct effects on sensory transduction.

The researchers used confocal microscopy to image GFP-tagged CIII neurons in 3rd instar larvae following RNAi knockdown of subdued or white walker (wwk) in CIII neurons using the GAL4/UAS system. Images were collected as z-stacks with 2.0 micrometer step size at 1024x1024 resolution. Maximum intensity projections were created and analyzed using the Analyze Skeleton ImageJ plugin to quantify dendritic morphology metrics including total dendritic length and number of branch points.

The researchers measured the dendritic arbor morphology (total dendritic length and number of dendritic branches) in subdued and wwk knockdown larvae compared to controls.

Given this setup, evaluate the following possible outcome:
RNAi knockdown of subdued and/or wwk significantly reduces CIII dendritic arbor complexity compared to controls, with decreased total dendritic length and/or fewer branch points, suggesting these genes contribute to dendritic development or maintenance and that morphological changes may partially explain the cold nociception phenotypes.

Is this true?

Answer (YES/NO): NO